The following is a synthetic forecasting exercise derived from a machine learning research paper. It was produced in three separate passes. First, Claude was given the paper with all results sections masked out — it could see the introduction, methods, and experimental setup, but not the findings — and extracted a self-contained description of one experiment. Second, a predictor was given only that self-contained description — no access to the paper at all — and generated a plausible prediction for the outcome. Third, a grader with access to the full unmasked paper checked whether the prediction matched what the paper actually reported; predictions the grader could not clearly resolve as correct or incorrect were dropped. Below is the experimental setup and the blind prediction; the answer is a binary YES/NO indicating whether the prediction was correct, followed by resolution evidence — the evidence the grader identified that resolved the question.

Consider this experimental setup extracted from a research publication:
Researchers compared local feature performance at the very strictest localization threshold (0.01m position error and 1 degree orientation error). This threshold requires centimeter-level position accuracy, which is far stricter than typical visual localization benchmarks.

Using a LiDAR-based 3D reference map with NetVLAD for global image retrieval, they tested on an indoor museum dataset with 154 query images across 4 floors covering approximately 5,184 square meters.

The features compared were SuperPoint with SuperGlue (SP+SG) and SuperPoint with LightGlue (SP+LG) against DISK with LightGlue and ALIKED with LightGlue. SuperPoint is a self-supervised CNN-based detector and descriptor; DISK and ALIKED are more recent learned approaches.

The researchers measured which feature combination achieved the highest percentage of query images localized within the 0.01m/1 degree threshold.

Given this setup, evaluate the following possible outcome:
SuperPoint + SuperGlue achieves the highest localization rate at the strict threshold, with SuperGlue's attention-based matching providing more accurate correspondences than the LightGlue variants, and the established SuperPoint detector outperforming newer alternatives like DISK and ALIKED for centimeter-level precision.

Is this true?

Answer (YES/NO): NO